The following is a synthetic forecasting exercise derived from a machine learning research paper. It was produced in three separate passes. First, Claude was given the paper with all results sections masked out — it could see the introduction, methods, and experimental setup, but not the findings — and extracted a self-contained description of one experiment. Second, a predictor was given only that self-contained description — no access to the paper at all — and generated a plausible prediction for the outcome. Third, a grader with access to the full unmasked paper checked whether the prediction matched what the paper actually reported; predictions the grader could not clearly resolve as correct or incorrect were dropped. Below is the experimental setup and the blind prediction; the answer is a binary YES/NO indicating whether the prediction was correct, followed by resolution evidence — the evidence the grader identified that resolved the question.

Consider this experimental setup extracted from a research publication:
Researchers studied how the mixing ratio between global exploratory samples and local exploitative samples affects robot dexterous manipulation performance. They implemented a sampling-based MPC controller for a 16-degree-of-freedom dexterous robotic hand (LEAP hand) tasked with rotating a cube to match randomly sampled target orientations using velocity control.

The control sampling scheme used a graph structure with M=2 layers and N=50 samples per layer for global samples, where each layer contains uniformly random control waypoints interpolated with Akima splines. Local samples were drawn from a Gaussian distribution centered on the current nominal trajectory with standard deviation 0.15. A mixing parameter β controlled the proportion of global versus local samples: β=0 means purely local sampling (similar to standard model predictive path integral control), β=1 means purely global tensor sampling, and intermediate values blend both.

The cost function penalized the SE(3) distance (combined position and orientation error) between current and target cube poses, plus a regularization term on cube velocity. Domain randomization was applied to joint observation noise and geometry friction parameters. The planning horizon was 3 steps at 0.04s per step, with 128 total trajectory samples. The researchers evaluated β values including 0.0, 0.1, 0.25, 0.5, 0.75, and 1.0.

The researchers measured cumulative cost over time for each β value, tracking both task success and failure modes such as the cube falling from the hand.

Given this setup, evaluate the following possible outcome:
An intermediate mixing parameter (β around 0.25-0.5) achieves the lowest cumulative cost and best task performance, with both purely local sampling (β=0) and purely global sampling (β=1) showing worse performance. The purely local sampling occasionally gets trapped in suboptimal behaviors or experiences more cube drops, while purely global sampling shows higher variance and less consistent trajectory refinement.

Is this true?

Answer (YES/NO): NO